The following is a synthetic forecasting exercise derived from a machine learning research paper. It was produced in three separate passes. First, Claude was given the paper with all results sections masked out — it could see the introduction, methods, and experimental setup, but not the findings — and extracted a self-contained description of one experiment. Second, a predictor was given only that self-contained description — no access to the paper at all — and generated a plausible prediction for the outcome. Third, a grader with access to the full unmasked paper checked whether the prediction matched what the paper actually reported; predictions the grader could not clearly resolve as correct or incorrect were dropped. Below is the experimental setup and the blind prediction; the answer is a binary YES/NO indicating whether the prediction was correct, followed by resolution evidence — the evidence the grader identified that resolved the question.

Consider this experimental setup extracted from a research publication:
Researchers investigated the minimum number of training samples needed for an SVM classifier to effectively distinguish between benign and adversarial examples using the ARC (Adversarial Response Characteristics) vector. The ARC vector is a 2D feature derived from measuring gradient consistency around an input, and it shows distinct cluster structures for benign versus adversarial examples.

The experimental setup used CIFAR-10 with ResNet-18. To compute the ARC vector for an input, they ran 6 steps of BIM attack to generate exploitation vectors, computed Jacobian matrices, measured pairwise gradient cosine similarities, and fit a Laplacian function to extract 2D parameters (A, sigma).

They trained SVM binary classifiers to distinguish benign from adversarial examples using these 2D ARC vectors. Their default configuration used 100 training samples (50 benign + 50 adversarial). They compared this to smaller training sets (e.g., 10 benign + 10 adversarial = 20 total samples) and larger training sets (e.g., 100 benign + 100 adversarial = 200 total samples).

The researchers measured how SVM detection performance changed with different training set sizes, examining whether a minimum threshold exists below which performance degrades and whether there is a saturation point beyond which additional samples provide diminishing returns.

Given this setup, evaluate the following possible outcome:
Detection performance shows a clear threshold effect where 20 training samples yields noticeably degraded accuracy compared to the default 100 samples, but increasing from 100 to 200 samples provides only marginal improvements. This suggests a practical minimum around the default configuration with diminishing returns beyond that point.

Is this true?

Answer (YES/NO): NO